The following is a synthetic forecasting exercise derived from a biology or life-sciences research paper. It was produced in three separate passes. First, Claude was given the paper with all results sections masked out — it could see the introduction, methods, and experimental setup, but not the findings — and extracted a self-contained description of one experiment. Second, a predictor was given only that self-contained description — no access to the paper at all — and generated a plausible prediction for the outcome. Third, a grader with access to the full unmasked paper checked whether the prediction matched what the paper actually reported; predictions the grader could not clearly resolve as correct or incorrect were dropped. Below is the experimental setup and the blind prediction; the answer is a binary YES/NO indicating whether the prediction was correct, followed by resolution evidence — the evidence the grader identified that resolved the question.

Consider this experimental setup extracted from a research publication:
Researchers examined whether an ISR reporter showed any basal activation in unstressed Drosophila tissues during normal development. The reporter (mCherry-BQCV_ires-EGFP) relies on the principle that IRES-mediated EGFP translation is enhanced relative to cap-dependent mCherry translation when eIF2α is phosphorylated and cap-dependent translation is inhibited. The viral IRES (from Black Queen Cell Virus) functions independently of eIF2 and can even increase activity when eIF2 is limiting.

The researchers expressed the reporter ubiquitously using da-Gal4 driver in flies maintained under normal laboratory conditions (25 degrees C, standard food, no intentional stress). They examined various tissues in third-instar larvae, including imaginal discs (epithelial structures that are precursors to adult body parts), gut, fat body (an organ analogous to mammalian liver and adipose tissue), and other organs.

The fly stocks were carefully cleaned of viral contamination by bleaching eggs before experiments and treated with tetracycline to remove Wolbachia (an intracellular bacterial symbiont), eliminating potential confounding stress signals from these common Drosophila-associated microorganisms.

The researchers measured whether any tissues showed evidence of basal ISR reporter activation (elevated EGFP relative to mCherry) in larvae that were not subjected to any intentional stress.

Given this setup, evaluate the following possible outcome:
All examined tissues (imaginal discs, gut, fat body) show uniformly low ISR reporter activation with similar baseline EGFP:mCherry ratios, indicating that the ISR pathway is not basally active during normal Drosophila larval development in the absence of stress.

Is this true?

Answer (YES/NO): YES